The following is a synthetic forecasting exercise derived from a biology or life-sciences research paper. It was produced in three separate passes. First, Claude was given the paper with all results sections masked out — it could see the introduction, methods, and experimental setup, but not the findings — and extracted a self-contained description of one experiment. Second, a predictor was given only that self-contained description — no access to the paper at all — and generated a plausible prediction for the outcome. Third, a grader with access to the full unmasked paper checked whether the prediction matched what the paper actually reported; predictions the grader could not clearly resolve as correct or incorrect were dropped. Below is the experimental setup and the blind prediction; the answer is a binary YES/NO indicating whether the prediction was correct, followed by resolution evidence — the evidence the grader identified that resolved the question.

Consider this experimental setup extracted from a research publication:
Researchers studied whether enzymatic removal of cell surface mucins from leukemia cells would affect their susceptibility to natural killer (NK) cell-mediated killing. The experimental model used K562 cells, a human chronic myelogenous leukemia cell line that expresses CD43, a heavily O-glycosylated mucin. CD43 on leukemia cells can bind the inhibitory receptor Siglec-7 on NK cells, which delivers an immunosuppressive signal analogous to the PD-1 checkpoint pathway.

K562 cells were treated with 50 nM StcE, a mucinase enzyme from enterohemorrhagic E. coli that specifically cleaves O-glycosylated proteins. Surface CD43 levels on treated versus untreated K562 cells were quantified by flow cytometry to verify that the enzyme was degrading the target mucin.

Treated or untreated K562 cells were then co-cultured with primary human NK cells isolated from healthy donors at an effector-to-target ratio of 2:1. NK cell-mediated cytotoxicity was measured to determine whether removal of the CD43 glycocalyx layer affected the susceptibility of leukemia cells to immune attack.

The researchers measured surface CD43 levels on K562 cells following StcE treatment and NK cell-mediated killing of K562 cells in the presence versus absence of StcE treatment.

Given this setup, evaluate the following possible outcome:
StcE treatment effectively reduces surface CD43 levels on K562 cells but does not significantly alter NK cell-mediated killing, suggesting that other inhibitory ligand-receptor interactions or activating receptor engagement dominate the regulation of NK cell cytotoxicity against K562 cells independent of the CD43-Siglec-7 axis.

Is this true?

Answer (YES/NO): NO